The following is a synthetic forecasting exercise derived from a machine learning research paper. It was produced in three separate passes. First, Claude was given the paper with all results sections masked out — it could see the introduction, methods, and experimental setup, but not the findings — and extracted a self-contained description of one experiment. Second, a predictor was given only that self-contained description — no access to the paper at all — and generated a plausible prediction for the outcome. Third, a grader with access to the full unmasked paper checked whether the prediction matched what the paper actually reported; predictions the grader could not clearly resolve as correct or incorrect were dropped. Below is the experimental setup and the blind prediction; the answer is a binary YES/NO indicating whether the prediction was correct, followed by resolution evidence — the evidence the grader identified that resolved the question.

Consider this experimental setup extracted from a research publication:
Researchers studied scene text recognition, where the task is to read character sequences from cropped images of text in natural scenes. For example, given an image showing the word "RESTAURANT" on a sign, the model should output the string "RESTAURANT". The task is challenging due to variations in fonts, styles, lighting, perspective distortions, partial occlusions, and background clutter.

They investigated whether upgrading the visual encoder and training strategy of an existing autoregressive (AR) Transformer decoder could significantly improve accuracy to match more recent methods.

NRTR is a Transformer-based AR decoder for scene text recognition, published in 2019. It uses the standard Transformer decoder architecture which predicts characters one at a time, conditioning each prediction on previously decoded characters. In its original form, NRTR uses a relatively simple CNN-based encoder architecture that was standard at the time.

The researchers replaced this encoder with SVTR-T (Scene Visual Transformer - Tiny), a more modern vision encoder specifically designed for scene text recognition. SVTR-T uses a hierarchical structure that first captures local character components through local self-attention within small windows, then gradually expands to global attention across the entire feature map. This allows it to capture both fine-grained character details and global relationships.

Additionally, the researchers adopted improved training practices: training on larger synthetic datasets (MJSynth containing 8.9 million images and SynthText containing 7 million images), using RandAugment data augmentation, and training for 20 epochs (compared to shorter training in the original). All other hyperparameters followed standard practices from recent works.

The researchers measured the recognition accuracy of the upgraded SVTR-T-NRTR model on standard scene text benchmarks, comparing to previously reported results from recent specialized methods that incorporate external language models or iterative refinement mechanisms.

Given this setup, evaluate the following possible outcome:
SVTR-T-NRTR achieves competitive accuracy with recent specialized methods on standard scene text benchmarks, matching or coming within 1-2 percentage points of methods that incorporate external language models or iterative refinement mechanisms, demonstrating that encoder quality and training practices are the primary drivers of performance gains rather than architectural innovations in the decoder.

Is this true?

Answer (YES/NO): YES